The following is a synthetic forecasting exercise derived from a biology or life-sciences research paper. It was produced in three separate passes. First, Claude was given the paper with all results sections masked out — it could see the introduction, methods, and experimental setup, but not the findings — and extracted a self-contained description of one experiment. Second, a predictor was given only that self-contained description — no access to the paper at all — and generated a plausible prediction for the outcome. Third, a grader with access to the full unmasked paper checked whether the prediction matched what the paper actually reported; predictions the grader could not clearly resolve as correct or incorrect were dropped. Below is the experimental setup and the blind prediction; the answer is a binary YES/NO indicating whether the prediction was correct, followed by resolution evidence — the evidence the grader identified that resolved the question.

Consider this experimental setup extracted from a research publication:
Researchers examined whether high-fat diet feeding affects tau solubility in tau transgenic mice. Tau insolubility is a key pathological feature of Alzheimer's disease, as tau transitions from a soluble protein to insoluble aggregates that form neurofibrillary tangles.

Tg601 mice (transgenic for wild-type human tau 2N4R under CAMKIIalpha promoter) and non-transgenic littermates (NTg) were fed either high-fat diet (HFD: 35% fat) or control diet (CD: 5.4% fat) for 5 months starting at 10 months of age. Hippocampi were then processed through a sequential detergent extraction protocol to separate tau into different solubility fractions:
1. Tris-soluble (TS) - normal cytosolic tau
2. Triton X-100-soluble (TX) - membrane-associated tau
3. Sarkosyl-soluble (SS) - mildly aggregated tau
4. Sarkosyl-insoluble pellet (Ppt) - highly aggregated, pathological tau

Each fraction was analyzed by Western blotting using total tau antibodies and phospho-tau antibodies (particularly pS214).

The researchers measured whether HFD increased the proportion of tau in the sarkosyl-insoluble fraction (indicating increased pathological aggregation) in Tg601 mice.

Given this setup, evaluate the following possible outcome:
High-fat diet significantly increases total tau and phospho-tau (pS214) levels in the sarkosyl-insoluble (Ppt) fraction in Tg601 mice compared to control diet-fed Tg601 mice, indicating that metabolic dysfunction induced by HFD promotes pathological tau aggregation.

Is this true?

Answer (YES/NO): NO